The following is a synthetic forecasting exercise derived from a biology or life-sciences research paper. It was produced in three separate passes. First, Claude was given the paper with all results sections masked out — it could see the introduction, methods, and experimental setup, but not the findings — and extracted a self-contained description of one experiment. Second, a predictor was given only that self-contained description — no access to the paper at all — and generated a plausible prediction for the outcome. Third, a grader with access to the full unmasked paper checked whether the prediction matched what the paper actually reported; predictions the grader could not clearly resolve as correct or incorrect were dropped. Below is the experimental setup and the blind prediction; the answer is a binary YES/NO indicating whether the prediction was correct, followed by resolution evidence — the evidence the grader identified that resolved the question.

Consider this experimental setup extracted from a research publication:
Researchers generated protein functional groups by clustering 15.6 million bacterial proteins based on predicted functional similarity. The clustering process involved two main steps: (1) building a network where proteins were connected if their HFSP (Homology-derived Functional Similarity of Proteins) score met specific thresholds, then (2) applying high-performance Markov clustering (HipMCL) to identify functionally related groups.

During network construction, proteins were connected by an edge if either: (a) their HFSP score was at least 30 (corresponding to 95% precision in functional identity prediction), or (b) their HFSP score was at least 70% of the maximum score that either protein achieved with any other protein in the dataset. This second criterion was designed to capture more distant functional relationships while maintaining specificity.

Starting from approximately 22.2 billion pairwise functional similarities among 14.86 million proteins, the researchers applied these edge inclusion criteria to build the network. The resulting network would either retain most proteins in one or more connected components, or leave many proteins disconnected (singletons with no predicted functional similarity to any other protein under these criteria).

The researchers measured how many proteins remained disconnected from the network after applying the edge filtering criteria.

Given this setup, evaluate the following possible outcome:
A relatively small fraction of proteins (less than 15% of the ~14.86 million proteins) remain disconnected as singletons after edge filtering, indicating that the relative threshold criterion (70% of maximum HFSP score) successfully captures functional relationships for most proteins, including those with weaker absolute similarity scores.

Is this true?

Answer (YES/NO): YES